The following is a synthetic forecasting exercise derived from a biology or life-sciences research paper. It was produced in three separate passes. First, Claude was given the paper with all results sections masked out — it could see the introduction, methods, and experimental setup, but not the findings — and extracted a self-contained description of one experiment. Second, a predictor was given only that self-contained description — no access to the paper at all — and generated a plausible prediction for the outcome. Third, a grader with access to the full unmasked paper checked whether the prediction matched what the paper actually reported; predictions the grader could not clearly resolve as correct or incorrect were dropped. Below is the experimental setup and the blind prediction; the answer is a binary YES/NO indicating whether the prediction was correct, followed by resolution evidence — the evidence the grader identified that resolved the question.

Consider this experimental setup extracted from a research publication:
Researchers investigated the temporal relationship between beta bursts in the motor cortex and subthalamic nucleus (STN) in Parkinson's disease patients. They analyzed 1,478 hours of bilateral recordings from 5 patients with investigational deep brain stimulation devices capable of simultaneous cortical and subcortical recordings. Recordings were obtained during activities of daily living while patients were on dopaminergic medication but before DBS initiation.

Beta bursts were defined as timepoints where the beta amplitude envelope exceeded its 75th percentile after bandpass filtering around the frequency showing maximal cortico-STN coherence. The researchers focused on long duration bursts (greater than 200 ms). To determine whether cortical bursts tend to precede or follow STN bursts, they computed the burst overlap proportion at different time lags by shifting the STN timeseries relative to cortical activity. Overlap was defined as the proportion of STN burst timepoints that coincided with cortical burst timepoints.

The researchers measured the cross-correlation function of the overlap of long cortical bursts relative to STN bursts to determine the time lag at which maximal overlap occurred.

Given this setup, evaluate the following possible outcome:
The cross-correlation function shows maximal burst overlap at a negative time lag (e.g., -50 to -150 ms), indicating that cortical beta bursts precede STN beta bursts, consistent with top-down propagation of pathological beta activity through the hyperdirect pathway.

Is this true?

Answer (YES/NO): NO